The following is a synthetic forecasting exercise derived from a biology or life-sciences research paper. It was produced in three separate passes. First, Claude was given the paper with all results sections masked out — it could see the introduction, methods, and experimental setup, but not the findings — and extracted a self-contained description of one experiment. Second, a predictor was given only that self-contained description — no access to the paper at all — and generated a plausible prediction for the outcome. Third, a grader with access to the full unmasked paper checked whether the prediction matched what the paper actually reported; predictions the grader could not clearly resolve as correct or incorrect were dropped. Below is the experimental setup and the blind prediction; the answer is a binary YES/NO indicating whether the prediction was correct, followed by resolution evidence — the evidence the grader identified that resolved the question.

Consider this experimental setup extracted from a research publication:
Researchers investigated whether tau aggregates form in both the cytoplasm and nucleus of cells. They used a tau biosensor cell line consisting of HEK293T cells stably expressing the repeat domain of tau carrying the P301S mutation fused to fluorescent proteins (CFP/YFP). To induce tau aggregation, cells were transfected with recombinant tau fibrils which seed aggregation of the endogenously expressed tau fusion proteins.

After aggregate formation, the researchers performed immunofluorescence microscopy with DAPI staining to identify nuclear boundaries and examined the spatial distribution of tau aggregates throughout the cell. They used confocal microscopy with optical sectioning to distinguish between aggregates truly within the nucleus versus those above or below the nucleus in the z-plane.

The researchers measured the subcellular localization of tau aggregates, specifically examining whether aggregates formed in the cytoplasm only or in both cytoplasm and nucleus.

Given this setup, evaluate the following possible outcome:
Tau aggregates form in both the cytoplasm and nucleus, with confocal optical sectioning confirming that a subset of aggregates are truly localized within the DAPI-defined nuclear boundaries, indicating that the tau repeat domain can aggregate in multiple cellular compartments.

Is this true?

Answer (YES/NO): YES